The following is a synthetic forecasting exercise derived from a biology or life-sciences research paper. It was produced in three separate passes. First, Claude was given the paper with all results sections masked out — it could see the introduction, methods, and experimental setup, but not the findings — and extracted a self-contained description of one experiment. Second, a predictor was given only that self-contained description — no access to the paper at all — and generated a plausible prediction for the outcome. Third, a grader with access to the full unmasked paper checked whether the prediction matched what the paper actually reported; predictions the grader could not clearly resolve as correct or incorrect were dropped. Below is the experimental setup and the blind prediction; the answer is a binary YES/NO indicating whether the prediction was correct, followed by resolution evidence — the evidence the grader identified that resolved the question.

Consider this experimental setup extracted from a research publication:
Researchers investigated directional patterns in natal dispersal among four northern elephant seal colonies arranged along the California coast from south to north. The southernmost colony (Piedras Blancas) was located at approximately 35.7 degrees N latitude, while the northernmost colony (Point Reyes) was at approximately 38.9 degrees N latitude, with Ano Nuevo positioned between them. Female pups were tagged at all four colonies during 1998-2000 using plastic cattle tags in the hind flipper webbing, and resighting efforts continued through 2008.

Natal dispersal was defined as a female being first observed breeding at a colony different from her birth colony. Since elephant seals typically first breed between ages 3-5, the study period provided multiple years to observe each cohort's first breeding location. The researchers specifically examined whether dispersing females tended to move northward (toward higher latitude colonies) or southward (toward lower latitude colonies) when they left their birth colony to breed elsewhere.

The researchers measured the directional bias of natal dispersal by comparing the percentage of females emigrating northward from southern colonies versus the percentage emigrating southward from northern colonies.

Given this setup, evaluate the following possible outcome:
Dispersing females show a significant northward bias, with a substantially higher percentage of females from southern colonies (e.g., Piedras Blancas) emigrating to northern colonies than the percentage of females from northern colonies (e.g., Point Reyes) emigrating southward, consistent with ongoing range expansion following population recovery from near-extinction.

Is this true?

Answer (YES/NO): YES